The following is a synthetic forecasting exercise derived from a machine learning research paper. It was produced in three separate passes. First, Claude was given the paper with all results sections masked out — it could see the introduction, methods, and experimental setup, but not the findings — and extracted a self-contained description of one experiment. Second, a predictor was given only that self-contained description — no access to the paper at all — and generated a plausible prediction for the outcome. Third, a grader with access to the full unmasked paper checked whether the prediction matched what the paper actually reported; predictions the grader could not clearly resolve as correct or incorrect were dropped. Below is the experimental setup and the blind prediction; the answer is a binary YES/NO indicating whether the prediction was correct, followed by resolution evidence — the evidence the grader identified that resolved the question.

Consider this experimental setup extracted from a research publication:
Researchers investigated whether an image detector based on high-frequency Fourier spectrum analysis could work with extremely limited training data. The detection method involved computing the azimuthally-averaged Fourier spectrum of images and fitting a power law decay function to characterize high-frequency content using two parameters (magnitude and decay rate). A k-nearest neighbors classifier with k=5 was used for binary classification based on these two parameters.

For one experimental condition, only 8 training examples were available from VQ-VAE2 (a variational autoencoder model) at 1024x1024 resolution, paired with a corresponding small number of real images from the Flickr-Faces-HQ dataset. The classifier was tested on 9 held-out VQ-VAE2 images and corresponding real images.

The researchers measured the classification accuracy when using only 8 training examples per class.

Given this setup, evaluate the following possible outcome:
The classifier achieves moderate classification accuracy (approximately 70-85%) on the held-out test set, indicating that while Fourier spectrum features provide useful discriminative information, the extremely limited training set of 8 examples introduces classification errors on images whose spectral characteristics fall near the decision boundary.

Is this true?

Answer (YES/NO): NO